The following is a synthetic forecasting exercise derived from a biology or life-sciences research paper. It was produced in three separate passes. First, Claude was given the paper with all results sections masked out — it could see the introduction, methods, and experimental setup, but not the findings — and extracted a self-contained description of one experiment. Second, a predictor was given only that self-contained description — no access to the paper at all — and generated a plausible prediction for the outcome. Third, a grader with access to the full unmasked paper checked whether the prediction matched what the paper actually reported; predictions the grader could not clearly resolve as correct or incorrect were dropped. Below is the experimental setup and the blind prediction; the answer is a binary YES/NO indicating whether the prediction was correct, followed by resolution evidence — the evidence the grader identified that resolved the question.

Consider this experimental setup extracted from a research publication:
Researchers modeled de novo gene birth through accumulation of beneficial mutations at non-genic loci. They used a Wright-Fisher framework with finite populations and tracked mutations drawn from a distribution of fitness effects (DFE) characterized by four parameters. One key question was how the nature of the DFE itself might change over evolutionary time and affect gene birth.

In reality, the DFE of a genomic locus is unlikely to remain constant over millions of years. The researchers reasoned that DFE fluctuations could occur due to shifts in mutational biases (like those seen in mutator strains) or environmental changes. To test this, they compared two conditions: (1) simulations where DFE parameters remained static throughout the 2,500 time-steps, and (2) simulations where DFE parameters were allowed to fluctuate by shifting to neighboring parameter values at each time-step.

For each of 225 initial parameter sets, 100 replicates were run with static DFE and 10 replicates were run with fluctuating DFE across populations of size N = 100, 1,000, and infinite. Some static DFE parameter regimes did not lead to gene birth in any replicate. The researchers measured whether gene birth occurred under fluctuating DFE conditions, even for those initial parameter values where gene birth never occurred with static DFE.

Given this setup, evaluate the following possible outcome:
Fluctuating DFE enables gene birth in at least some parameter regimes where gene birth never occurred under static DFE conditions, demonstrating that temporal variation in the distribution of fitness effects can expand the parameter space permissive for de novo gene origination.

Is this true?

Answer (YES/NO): YES